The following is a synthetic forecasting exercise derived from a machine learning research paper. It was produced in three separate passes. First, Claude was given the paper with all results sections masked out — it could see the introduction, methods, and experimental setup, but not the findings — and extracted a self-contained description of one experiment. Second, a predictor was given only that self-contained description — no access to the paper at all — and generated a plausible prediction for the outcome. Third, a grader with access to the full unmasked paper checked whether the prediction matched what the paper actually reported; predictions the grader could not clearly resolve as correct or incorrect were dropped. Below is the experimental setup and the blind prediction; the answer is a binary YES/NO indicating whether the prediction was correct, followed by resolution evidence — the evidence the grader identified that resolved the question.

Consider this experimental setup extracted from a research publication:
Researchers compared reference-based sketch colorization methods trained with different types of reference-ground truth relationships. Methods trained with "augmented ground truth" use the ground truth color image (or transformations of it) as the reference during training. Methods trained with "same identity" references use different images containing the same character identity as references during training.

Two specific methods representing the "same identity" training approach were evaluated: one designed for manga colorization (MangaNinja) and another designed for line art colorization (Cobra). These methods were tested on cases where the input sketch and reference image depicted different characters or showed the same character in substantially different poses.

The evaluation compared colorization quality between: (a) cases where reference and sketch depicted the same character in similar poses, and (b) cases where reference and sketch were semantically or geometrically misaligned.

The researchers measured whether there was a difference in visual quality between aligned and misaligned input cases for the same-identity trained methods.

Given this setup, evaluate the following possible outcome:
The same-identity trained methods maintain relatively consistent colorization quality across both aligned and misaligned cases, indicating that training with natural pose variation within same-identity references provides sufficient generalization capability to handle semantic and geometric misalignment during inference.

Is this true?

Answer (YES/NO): NO